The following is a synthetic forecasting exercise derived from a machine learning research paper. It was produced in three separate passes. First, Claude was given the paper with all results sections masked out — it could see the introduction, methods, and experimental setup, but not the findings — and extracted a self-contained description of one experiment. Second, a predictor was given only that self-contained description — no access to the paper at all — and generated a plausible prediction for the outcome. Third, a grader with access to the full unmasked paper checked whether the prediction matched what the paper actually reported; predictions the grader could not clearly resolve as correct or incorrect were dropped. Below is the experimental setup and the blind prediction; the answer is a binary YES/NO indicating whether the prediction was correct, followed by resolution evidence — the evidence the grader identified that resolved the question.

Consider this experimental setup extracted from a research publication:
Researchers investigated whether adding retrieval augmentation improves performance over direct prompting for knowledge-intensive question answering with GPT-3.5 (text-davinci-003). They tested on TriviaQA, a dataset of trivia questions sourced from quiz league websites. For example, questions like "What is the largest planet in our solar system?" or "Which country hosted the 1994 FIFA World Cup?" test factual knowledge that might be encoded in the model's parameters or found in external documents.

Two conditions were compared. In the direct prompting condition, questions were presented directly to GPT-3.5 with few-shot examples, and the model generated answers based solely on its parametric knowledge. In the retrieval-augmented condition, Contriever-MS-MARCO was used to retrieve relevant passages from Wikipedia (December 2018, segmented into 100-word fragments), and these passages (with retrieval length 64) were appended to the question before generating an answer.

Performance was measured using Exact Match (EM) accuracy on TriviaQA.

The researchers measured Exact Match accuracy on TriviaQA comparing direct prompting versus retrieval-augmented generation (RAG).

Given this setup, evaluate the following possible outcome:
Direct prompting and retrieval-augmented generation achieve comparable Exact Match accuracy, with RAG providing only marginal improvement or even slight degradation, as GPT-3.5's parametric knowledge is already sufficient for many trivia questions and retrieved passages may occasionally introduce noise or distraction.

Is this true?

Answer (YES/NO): YES